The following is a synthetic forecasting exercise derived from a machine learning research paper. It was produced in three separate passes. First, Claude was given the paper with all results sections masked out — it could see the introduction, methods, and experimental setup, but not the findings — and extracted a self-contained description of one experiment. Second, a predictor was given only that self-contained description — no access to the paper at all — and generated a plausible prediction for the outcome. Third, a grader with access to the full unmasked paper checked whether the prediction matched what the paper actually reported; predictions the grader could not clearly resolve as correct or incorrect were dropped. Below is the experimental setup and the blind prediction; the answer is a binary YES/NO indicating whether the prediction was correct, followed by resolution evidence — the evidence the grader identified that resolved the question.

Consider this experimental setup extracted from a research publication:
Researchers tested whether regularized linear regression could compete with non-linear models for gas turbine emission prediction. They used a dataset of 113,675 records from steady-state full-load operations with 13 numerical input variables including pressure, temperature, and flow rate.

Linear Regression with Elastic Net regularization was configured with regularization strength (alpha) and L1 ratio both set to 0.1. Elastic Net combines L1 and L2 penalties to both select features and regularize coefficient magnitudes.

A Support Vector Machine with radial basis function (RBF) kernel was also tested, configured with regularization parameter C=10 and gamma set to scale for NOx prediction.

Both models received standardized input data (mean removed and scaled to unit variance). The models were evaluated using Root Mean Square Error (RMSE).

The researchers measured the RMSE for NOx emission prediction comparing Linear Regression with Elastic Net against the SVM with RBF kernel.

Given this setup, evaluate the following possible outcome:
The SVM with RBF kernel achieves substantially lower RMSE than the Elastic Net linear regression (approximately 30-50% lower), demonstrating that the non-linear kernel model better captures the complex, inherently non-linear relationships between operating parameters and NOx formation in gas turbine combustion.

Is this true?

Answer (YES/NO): NO